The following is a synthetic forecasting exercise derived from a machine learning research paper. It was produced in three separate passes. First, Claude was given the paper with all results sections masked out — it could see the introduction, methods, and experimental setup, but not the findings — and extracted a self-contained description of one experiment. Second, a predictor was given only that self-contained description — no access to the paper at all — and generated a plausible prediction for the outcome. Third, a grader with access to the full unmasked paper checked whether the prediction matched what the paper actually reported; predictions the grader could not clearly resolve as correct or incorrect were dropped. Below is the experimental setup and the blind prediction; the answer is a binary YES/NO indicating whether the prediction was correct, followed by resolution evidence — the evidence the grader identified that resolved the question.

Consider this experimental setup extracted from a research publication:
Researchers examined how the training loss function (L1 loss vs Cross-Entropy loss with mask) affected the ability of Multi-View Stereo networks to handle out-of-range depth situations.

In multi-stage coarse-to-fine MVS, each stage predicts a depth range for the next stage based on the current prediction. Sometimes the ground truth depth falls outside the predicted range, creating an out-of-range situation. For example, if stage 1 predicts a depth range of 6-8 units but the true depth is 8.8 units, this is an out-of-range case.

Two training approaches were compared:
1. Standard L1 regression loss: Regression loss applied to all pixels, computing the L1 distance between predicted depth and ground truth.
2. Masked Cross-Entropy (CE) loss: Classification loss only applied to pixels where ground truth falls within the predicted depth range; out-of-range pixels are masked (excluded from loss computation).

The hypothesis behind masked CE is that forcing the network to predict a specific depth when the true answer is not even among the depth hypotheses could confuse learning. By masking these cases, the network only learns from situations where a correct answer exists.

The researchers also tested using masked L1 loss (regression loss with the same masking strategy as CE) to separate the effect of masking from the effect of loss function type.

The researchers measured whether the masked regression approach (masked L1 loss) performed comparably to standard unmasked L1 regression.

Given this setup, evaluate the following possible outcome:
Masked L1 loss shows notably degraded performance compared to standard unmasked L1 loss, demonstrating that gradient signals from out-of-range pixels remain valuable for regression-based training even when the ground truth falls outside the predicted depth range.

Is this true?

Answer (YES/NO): YES